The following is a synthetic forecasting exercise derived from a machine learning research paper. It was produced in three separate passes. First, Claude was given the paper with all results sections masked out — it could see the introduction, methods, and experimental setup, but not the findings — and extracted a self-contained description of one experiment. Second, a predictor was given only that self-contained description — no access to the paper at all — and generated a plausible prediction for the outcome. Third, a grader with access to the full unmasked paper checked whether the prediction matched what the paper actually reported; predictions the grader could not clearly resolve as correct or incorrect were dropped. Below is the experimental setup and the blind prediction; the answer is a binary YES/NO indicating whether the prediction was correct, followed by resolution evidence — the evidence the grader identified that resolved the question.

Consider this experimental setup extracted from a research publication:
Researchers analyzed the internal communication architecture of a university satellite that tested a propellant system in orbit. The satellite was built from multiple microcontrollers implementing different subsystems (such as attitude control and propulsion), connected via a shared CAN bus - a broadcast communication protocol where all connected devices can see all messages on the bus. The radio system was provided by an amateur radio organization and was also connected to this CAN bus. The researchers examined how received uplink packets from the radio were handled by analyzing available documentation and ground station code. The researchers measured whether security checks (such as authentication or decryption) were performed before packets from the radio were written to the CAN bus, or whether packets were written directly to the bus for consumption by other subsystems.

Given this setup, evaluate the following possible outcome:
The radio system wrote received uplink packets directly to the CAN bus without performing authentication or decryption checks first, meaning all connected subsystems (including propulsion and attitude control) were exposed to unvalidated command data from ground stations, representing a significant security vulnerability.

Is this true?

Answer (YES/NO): YES